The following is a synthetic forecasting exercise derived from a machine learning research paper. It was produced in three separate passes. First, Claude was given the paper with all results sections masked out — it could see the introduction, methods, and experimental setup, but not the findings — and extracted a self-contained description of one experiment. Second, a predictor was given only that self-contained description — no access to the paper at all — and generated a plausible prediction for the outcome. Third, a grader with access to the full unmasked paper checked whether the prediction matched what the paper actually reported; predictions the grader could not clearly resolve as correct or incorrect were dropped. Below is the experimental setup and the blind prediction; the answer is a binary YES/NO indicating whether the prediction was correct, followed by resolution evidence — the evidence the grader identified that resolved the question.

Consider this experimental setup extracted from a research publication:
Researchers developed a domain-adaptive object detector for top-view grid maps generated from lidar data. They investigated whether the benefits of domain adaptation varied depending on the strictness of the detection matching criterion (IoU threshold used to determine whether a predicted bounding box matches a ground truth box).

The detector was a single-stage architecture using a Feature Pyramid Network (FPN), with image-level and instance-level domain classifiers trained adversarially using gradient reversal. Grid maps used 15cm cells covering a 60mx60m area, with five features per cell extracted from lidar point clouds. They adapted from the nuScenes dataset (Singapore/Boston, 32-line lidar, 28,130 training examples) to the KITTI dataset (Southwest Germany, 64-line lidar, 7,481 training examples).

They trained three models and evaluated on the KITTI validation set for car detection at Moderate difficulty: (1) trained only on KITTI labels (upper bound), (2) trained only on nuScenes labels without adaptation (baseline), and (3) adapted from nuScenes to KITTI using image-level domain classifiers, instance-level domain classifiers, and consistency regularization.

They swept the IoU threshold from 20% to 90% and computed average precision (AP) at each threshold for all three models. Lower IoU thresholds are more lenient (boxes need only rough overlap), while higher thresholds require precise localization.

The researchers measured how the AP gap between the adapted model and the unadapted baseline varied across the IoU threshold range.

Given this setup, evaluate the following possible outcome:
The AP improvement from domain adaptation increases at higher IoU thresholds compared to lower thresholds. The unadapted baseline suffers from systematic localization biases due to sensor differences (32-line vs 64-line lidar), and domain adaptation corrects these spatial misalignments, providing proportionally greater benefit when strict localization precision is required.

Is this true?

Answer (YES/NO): NO